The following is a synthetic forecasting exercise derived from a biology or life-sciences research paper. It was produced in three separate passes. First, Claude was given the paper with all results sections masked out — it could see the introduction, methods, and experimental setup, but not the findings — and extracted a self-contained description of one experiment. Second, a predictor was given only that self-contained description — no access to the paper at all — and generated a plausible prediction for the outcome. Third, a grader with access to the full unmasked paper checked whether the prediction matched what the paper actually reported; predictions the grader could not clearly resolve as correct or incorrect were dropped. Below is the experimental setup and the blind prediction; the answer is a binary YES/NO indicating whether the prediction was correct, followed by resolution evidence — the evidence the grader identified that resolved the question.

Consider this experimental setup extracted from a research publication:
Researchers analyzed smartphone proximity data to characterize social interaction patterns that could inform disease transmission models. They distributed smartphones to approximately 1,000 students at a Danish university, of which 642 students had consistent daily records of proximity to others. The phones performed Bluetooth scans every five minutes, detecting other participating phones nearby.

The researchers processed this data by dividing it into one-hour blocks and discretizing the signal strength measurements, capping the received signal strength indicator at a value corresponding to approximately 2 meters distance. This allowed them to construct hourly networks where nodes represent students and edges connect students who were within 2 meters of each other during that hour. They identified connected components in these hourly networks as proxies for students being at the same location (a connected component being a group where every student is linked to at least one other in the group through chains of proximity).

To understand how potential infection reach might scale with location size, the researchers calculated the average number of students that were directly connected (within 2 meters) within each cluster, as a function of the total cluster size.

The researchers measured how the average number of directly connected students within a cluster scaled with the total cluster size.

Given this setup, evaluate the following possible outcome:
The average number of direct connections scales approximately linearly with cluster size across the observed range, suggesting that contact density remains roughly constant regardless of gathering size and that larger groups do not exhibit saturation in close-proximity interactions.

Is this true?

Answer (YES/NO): NO